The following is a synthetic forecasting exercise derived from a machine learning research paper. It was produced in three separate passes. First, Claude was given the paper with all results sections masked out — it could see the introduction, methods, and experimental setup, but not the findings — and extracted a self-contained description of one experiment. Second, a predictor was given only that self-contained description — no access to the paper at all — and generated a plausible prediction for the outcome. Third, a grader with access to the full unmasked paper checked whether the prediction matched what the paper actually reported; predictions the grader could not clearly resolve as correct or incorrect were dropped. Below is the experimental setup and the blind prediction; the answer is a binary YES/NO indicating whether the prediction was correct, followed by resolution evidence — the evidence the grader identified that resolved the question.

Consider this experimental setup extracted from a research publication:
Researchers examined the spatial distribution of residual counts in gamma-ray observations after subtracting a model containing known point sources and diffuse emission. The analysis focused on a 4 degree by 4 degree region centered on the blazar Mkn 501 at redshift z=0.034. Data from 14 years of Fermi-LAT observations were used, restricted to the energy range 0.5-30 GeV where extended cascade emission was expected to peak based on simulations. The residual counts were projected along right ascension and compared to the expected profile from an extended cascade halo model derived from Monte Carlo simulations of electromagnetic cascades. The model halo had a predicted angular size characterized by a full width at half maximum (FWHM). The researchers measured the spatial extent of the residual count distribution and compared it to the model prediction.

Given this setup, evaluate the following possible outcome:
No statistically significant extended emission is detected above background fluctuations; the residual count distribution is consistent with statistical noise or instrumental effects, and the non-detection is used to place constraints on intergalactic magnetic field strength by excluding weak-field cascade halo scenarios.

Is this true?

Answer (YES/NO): NO